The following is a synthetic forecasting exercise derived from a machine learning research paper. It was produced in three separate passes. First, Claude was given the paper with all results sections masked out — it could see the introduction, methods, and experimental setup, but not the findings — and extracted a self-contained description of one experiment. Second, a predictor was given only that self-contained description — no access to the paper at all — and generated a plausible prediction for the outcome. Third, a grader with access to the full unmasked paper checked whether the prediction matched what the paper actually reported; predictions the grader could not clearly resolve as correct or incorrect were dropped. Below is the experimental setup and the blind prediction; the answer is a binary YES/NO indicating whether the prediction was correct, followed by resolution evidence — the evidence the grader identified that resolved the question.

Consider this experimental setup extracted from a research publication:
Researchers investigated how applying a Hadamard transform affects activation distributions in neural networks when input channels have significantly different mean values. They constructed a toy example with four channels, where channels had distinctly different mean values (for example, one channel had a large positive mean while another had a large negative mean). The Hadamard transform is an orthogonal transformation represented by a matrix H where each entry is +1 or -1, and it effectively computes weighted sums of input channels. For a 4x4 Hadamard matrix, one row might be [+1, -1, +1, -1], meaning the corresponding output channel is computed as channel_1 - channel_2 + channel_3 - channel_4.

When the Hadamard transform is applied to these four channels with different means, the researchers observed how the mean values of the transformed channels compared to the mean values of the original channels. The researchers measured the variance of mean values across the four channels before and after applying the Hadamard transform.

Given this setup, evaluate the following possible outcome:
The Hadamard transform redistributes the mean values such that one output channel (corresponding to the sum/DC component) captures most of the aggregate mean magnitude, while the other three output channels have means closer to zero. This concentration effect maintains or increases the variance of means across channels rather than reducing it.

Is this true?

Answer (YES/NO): NO